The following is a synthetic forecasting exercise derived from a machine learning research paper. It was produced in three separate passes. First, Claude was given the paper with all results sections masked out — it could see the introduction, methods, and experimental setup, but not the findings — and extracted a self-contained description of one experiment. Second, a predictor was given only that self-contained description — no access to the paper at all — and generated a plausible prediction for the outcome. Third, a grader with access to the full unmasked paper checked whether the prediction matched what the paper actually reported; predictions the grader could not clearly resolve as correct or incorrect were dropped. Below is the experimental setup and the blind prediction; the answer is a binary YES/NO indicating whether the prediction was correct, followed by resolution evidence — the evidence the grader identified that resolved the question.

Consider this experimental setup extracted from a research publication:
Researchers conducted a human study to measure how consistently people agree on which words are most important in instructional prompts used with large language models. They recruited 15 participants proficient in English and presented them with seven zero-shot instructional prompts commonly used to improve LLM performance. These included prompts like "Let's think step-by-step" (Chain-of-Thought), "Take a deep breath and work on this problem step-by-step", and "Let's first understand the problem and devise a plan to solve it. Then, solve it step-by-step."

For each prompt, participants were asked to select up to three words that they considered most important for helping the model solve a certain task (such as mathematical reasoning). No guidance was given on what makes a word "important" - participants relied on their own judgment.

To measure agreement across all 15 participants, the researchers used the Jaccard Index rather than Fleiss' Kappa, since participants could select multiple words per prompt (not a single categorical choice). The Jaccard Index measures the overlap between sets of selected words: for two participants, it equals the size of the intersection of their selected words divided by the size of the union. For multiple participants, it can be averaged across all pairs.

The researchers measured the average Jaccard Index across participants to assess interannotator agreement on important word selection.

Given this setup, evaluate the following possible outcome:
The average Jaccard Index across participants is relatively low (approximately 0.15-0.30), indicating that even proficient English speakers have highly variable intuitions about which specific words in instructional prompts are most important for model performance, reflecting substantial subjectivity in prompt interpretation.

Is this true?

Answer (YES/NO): NO